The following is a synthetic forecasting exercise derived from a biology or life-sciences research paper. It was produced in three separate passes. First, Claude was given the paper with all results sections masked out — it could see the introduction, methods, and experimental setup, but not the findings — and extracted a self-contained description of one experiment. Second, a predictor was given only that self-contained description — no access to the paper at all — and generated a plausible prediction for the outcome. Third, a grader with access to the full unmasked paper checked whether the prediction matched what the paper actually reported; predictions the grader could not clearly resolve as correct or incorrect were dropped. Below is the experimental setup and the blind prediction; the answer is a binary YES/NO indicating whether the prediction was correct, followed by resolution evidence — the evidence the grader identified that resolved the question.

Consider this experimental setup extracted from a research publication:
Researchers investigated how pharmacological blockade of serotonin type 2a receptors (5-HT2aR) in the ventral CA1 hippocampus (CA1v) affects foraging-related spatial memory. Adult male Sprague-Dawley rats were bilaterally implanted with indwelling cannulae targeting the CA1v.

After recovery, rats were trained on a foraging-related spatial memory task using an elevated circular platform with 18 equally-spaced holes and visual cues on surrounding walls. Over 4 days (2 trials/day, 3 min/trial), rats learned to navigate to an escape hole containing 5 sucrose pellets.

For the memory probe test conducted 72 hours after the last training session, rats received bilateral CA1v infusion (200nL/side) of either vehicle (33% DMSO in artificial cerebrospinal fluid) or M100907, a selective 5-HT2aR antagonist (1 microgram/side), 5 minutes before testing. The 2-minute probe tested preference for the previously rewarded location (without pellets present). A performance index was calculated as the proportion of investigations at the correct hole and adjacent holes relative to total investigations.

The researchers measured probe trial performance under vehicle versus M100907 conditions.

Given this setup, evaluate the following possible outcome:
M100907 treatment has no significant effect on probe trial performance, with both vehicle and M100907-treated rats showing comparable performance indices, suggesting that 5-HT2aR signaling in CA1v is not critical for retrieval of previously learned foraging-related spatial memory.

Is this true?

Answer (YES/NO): NO